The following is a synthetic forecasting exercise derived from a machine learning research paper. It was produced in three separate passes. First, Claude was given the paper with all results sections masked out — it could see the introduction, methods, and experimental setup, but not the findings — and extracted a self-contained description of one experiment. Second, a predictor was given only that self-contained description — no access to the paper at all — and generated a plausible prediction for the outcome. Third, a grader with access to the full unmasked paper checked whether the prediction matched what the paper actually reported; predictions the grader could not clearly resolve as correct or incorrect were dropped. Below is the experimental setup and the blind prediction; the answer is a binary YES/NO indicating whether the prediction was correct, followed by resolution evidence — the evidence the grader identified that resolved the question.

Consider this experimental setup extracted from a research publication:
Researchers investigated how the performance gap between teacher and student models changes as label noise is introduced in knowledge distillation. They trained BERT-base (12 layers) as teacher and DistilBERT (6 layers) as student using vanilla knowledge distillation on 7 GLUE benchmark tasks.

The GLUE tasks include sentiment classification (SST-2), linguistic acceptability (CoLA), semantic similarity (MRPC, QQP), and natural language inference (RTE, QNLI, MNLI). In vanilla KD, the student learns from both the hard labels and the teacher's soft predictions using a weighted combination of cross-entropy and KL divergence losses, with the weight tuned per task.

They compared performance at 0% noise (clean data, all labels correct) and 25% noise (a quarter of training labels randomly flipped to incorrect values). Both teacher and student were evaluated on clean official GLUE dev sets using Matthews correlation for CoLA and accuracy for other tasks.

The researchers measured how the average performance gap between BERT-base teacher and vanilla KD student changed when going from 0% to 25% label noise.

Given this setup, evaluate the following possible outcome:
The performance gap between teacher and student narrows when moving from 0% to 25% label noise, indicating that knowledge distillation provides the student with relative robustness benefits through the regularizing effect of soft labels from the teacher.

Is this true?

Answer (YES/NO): YES